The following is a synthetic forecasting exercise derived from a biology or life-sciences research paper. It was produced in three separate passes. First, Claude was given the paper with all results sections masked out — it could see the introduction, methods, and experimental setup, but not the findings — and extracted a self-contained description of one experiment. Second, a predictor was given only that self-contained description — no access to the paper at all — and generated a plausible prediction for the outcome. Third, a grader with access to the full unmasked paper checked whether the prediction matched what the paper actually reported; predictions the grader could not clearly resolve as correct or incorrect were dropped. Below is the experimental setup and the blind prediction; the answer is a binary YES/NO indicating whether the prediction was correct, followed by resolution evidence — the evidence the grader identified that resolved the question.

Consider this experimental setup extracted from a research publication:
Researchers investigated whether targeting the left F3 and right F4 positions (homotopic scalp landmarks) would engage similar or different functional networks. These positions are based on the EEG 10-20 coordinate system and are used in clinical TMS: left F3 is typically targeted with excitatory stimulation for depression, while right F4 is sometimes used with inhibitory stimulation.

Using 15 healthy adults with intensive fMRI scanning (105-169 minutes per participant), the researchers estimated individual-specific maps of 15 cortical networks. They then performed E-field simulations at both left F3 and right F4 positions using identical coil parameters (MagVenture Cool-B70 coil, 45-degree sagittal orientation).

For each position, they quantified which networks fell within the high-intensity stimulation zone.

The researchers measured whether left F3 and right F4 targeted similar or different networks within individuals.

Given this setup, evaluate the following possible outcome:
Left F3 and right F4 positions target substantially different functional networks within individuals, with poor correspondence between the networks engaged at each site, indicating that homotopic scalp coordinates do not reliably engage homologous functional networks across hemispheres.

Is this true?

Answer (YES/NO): NO